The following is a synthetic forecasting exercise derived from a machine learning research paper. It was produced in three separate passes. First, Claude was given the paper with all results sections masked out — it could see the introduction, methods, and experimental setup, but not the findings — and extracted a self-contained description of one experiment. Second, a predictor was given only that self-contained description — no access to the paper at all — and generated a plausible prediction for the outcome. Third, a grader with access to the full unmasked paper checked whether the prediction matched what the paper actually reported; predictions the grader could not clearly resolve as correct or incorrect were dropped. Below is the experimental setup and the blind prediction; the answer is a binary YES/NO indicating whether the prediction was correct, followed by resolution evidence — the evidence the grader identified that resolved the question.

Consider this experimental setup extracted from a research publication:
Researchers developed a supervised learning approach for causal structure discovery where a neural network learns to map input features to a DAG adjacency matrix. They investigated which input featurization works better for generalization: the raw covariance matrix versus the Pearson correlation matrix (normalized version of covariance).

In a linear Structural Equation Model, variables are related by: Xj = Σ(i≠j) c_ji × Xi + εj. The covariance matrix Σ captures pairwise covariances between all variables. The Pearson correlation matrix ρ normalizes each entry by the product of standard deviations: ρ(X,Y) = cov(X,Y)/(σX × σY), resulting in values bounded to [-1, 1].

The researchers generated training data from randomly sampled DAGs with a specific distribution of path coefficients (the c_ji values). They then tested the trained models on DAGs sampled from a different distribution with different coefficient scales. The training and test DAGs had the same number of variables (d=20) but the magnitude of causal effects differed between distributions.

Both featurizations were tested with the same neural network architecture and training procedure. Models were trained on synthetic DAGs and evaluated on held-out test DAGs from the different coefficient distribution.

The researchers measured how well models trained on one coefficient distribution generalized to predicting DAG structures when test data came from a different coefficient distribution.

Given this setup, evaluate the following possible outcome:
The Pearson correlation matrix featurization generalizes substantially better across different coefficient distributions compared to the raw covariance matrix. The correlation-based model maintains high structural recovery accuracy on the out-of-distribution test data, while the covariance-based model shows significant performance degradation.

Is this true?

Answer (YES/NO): NO